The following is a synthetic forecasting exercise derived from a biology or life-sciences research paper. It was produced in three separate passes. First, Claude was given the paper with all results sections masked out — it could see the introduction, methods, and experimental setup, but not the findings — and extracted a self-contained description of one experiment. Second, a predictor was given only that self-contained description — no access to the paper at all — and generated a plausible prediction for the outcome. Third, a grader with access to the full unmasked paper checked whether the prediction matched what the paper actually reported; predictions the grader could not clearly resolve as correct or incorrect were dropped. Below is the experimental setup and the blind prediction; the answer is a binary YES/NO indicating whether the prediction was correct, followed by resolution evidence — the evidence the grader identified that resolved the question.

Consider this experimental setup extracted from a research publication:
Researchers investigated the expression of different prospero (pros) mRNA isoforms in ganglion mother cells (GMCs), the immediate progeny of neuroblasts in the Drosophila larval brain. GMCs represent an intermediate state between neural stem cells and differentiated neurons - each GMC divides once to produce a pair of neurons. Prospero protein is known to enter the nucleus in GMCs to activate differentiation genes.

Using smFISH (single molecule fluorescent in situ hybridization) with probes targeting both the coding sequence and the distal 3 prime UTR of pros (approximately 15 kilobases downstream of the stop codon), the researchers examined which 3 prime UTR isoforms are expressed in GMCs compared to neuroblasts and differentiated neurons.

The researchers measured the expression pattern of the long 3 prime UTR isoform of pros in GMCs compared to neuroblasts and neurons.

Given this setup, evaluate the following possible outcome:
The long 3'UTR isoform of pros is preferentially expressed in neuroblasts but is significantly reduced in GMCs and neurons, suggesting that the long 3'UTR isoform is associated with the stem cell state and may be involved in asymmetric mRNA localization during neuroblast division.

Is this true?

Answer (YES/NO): NO